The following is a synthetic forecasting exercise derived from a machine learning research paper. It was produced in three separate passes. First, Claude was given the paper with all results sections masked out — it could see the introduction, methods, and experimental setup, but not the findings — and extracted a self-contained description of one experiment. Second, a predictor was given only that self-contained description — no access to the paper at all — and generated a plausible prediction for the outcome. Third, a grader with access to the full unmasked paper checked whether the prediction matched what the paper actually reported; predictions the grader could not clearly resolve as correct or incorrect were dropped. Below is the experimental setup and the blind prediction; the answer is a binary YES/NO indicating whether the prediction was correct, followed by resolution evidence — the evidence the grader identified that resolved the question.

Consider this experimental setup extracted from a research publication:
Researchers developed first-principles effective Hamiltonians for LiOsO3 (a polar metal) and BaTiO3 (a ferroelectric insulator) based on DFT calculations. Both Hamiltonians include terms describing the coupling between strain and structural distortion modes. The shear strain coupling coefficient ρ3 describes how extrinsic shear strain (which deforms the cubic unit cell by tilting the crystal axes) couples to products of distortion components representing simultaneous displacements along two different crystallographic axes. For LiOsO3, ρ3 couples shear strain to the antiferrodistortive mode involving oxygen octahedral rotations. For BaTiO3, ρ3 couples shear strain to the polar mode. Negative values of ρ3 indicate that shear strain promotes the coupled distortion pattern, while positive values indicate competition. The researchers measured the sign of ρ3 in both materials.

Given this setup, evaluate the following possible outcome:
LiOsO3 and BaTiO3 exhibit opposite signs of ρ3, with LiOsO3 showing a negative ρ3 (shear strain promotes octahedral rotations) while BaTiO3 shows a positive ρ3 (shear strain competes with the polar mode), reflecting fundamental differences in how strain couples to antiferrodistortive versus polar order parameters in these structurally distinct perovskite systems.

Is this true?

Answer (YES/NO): NO